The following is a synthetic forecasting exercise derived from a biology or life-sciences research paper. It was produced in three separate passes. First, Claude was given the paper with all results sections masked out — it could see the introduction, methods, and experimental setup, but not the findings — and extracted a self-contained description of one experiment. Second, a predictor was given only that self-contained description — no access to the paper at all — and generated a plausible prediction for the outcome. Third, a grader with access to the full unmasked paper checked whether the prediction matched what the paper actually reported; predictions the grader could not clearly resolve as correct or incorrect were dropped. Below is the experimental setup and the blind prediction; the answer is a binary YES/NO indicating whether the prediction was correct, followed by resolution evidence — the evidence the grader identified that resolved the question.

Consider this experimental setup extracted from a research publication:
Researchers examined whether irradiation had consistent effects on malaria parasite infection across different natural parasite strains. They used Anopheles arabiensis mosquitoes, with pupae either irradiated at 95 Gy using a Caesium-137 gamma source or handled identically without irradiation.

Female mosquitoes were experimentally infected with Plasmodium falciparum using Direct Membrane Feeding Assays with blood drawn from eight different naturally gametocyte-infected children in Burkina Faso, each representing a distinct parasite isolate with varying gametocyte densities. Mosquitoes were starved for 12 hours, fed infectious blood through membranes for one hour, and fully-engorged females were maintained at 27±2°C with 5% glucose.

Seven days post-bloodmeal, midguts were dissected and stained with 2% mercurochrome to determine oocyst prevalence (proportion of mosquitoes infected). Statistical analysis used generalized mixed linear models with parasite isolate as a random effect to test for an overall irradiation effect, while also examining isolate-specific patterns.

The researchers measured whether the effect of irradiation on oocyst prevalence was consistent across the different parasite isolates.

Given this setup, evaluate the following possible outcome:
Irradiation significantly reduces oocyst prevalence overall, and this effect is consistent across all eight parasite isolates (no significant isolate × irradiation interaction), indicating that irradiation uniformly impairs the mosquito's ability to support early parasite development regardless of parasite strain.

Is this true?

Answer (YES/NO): NO